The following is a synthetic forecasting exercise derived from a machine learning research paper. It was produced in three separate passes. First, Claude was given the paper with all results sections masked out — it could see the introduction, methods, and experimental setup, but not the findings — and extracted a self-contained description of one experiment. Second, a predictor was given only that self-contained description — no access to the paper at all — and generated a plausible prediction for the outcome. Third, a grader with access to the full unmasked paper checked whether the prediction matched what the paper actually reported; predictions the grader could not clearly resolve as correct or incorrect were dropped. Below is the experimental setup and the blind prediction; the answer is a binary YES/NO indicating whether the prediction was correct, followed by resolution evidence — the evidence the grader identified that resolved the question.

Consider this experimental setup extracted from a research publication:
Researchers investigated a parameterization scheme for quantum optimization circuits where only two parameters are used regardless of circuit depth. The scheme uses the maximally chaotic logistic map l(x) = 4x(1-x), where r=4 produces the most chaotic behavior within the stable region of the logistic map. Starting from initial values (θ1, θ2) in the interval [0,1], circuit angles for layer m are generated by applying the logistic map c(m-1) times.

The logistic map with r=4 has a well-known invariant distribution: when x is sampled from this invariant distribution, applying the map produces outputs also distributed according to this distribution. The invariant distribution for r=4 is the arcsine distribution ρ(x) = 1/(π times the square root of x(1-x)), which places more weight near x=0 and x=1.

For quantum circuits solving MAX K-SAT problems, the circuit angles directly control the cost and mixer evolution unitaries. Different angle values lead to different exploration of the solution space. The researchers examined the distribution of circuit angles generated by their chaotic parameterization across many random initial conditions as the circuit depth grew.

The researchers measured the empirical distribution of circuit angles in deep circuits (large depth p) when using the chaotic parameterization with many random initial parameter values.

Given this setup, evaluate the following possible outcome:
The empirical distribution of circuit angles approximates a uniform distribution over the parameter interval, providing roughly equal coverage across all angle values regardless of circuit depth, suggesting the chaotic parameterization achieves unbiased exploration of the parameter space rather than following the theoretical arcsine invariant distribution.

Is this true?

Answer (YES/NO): NO